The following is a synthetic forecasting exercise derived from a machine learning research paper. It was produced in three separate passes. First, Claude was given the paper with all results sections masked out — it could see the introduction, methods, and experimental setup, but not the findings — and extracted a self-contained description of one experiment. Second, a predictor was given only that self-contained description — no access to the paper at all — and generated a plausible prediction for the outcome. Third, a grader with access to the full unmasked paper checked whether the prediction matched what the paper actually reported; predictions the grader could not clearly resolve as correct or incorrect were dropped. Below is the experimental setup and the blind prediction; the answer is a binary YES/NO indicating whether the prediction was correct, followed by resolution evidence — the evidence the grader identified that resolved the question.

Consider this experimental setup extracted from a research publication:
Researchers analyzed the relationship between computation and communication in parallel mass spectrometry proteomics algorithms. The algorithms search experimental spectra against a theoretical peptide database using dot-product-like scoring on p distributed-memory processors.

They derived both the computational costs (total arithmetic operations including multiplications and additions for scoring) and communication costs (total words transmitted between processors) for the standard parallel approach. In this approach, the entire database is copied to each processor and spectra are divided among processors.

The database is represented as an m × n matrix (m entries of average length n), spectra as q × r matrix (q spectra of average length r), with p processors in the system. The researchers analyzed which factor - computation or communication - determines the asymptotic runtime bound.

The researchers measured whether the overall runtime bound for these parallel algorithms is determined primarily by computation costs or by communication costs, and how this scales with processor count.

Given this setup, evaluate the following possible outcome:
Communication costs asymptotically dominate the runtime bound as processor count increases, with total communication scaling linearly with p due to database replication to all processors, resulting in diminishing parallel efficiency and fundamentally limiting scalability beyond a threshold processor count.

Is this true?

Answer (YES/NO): YES